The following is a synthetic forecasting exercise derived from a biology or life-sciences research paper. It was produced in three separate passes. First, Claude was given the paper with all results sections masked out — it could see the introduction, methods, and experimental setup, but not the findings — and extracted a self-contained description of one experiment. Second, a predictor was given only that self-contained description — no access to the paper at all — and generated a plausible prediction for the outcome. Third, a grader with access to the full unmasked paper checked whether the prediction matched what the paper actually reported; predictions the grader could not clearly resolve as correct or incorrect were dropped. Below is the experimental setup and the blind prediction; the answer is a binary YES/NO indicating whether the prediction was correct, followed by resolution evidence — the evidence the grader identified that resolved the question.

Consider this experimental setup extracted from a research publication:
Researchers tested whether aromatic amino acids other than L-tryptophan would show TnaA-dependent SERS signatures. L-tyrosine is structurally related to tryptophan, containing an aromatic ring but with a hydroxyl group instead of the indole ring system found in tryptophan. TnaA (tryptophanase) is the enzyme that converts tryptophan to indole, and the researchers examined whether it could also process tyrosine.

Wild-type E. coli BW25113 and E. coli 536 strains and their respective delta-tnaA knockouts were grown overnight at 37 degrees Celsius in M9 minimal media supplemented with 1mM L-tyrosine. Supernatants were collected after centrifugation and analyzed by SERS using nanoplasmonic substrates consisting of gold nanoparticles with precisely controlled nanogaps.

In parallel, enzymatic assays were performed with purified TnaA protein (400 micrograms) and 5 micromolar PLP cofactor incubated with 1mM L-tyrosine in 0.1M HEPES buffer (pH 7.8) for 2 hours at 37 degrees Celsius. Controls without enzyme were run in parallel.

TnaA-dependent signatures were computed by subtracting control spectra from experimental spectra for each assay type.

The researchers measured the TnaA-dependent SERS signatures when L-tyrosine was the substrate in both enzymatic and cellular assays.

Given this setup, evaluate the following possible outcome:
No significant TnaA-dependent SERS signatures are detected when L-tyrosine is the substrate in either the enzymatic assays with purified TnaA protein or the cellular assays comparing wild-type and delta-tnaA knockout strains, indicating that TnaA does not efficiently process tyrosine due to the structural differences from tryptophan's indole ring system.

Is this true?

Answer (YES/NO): NO